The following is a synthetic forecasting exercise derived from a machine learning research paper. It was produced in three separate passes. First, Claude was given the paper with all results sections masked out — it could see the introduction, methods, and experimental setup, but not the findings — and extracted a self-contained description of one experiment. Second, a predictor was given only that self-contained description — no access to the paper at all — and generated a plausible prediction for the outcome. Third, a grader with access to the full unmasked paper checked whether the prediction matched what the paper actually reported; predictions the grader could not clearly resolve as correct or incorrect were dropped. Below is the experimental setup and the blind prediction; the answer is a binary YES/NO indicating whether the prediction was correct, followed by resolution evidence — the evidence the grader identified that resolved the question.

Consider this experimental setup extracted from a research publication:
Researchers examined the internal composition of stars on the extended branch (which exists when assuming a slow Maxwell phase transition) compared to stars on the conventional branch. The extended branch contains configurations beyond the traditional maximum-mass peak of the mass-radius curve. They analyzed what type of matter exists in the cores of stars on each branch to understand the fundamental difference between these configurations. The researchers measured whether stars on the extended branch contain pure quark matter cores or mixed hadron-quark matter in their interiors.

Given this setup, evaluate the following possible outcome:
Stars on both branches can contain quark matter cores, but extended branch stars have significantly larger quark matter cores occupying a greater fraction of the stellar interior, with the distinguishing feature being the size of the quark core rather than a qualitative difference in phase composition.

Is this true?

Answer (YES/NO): NO